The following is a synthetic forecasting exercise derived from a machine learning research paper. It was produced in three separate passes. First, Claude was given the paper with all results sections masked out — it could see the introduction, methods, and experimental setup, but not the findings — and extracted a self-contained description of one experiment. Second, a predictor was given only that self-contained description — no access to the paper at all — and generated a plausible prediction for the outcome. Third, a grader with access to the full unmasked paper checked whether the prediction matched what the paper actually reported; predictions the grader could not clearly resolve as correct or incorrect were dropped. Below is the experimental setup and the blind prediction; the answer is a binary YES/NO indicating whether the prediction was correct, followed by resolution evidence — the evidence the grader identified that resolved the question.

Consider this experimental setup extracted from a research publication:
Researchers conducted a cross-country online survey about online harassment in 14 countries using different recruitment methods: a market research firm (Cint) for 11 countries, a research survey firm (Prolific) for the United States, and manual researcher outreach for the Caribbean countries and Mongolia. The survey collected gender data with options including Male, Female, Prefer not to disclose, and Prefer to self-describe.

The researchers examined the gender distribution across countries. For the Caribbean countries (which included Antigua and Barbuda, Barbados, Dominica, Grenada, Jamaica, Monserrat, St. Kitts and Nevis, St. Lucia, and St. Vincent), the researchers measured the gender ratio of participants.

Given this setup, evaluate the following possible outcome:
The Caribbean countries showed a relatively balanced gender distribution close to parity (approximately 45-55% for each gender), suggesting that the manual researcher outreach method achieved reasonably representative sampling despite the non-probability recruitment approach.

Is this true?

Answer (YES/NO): NO